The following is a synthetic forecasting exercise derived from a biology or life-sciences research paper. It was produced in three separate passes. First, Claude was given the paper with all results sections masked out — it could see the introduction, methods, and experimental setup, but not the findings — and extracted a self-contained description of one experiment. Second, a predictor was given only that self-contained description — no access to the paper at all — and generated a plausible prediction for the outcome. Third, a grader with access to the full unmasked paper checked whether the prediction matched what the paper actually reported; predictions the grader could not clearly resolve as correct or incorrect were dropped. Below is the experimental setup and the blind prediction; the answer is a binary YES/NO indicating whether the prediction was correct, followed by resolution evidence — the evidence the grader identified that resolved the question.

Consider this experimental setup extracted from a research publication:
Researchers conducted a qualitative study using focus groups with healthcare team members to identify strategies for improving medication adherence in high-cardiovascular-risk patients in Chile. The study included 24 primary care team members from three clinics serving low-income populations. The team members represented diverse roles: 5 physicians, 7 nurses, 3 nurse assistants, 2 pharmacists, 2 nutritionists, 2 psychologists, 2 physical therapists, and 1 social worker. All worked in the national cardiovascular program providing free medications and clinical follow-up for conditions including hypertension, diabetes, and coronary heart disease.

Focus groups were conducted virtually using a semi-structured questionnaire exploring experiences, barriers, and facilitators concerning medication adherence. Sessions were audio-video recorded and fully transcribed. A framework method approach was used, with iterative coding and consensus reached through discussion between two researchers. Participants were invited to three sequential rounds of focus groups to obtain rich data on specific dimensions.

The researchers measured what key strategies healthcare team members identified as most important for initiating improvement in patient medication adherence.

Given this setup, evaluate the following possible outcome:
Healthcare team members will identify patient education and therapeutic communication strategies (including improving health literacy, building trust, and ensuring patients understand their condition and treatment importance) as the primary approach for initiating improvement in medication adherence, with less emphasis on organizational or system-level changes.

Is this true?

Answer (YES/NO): NO